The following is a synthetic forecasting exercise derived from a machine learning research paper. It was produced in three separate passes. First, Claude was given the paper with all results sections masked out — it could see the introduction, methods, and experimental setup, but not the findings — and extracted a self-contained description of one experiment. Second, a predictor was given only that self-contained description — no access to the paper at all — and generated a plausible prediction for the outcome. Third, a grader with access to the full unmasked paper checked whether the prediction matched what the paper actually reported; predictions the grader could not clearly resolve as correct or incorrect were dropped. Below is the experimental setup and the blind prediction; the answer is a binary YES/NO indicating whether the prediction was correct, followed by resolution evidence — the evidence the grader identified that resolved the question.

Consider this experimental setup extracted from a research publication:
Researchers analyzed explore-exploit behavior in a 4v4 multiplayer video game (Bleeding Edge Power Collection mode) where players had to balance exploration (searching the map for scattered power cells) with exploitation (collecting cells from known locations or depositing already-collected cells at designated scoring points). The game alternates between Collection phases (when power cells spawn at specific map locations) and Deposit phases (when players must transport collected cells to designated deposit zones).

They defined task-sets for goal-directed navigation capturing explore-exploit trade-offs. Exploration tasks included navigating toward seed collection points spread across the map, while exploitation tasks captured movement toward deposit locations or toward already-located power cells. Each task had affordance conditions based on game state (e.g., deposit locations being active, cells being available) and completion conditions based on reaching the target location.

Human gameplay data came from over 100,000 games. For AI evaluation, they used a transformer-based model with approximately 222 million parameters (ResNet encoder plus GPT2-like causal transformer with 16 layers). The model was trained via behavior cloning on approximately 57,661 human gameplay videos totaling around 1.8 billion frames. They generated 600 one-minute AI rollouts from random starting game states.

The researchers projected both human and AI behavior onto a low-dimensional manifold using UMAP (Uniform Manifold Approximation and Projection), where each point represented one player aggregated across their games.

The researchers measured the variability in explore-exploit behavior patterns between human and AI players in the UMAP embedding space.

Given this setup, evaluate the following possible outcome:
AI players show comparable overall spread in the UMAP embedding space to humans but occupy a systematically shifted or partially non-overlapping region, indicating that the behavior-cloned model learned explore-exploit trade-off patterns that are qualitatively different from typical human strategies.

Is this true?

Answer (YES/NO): NO